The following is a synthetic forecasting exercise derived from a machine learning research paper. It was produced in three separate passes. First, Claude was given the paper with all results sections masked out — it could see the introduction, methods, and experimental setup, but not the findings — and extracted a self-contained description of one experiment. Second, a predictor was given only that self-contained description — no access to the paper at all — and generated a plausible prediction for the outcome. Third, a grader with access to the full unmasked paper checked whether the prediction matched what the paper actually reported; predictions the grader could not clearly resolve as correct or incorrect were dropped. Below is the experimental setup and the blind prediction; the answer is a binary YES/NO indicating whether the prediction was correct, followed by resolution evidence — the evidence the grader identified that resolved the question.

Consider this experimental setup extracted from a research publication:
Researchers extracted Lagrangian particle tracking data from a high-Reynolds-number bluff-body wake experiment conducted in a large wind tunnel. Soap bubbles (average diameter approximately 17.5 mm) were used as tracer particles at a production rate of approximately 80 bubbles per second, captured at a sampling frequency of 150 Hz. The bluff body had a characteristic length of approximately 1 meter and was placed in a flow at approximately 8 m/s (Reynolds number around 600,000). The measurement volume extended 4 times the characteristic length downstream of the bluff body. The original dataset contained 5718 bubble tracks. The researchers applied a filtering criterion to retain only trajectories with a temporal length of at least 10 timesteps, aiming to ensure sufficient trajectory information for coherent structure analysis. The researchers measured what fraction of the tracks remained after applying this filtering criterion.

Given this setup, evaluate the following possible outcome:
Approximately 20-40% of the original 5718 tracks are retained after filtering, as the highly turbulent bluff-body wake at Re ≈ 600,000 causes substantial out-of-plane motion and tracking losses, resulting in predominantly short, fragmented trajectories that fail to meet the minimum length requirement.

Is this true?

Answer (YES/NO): YES